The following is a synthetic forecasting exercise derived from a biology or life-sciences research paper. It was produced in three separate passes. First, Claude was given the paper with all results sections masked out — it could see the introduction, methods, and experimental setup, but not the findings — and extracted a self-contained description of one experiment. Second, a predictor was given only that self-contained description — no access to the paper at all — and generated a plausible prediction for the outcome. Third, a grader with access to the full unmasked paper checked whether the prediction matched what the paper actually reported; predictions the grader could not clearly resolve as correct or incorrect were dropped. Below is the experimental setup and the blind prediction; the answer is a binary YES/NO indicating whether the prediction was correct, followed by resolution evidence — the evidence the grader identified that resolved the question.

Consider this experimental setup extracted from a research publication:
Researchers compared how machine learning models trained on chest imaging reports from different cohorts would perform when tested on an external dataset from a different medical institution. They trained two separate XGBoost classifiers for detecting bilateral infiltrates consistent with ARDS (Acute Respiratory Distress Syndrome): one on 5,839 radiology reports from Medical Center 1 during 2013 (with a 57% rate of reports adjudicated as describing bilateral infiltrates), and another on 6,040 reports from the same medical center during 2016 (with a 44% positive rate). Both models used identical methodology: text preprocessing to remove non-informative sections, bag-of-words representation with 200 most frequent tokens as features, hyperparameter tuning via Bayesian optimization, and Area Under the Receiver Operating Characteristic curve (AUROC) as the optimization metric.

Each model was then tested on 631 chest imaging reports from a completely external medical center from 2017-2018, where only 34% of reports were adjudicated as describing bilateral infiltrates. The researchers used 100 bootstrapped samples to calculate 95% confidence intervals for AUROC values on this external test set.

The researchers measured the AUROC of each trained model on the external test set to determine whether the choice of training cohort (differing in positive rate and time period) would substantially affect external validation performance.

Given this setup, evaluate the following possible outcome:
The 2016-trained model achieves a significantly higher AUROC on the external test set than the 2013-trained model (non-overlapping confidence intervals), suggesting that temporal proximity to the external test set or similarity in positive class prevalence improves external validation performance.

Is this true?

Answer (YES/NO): NO